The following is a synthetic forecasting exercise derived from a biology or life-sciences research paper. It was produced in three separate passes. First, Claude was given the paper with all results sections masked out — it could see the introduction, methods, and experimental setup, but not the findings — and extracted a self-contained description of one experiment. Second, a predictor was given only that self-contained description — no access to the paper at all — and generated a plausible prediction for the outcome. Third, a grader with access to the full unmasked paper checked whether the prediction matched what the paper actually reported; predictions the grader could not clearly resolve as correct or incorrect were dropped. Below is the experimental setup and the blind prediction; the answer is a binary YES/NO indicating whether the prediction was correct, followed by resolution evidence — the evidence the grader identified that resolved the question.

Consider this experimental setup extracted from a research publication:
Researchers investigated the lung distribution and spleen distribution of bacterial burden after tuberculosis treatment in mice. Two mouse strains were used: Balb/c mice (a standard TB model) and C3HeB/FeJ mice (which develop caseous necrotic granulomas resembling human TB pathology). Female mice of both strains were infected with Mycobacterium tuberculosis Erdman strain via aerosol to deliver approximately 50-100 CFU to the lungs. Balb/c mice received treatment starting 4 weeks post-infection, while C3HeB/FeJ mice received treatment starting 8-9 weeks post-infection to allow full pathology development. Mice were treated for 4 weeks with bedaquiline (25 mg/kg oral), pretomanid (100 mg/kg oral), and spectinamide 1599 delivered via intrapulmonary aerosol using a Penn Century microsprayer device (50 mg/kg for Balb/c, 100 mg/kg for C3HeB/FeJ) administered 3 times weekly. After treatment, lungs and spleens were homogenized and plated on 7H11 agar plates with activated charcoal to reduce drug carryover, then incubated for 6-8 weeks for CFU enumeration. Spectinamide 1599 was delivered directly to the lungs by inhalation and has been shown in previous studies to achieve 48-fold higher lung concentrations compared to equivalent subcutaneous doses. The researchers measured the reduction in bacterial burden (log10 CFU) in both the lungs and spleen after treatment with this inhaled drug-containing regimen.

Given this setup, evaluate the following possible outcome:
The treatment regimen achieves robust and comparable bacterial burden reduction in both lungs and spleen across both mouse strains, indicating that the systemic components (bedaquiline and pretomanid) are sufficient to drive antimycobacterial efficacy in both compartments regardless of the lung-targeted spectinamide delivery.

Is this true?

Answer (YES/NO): NO